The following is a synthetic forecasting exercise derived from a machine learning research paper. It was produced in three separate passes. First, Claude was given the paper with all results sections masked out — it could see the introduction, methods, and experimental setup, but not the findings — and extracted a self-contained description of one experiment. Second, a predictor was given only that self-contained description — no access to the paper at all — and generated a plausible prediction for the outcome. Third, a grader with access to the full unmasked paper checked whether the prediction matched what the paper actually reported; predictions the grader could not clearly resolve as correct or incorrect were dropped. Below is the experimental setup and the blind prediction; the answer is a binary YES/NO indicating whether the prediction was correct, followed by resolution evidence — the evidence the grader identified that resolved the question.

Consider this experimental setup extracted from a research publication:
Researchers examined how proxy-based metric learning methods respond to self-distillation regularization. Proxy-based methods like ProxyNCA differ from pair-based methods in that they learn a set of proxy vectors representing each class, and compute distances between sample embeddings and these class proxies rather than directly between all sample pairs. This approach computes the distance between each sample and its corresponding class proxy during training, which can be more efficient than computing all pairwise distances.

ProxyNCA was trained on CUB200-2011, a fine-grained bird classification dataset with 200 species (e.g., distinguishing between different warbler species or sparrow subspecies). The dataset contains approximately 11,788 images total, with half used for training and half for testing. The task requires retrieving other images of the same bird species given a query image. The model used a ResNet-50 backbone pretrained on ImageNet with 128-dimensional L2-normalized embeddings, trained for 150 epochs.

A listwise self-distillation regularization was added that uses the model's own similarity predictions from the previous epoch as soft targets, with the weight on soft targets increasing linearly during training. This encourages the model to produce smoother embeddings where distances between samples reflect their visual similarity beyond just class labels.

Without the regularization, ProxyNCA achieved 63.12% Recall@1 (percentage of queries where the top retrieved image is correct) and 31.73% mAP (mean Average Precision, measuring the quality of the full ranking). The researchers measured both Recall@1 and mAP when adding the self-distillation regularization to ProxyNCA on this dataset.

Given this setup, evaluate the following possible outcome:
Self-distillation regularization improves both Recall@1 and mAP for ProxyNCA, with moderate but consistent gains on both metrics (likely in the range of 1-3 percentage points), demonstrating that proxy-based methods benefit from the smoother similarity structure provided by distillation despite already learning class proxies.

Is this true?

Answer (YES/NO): NO